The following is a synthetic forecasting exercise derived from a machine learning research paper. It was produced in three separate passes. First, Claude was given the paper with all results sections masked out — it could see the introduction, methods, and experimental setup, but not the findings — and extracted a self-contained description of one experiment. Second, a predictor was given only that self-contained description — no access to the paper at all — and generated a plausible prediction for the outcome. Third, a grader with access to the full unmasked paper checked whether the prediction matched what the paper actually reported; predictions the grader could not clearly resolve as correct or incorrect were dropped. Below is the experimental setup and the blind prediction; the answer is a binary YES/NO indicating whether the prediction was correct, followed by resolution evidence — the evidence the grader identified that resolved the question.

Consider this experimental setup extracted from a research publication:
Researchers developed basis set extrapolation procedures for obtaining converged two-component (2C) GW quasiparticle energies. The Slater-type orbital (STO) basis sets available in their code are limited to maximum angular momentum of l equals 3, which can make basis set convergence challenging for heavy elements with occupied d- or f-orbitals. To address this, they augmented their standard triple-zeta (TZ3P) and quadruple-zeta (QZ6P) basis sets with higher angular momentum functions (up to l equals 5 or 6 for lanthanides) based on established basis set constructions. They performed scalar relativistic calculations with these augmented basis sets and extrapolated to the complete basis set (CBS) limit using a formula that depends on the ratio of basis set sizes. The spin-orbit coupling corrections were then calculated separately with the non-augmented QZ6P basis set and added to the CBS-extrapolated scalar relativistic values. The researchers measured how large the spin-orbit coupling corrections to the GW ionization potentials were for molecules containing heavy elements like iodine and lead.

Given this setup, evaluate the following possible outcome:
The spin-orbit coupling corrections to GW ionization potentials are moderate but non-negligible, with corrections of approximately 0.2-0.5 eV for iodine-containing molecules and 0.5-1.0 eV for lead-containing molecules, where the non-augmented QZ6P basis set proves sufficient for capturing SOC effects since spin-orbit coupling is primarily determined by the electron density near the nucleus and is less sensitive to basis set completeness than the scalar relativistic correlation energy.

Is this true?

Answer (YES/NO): NO